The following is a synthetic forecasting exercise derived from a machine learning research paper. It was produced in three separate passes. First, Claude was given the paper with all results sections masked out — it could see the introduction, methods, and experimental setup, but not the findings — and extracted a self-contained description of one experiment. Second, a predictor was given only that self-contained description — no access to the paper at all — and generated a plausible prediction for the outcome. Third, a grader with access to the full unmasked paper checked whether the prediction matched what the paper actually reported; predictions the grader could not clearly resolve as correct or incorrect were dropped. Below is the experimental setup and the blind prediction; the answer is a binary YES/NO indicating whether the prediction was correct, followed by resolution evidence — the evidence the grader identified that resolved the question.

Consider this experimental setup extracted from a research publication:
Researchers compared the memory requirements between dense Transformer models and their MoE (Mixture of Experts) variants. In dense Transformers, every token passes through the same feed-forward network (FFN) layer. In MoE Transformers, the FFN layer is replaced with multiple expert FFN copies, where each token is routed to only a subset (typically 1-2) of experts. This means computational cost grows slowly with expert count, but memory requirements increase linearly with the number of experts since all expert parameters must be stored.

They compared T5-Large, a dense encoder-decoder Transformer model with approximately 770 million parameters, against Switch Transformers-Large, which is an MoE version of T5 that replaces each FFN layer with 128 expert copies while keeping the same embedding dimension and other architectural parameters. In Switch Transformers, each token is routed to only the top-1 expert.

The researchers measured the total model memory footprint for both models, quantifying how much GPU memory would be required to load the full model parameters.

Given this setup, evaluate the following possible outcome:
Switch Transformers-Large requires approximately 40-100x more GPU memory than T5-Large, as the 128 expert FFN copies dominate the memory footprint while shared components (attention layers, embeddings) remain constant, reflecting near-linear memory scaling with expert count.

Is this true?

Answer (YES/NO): NO